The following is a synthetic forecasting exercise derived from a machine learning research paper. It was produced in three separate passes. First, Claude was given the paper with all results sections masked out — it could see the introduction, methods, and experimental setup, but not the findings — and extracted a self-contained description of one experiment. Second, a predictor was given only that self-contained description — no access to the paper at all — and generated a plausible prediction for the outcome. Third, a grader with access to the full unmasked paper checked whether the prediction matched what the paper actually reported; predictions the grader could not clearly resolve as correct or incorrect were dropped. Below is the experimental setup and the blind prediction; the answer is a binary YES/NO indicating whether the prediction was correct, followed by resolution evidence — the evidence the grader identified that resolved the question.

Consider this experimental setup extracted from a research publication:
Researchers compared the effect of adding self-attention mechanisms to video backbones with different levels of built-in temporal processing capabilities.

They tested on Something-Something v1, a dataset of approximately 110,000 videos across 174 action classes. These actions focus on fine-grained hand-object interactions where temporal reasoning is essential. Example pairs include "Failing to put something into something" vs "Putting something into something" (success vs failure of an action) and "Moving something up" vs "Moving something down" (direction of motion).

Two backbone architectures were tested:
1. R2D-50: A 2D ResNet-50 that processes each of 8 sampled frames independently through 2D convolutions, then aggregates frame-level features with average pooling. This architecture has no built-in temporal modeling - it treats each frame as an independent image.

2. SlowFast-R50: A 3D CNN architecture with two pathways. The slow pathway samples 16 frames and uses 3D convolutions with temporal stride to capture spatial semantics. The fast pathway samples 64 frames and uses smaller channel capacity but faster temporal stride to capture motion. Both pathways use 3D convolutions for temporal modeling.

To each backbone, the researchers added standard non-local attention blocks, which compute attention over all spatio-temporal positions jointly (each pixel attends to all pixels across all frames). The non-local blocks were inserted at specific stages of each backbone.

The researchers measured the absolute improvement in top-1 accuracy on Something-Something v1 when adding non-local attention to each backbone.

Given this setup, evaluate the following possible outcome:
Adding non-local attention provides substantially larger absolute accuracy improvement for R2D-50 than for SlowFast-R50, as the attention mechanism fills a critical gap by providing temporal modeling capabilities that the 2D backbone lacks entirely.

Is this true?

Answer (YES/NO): YES